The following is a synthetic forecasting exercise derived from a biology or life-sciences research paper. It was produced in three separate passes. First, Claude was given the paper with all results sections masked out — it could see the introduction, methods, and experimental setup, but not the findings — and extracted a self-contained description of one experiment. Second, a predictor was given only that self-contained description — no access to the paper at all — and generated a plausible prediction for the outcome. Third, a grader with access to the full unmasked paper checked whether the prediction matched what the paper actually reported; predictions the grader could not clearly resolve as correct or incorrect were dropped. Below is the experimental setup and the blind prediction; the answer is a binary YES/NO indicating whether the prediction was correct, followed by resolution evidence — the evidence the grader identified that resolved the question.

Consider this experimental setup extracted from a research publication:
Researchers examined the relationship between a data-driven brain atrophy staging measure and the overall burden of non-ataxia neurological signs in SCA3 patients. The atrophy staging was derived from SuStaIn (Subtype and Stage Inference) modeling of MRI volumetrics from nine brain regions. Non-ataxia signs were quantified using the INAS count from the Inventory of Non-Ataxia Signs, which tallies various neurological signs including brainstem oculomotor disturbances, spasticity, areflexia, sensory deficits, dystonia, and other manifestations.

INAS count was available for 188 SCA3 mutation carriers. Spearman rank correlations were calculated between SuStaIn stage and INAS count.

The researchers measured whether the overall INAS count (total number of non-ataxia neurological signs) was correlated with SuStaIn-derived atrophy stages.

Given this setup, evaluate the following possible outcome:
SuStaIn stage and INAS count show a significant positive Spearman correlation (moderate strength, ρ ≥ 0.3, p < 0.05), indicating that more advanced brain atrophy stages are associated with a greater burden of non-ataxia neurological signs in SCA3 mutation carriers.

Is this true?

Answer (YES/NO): NO